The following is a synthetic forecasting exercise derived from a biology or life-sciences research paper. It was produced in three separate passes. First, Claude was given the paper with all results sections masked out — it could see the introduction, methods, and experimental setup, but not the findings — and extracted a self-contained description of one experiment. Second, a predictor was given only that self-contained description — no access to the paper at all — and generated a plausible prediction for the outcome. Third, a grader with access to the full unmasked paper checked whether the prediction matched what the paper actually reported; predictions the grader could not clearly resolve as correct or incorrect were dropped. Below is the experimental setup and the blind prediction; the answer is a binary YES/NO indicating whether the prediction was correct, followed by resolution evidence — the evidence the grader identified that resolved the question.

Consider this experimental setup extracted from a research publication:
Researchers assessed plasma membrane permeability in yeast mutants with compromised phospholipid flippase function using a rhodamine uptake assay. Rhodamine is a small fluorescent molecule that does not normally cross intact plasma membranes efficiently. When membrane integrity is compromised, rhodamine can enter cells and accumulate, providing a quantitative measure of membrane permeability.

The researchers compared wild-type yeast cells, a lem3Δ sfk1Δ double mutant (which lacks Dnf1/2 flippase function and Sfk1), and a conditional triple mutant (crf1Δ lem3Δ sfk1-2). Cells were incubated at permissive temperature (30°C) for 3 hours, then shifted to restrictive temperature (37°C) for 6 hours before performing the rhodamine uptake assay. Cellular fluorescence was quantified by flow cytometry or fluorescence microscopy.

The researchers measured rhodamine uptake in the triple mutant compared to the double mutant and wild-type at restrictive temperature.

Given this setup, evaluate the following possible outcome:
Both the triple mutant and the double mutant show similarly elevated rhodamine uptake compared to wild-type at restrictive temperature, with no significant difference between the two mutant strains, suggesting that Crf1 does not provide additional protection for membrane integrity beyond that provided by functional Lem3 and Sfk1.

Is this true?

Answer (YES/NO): NO